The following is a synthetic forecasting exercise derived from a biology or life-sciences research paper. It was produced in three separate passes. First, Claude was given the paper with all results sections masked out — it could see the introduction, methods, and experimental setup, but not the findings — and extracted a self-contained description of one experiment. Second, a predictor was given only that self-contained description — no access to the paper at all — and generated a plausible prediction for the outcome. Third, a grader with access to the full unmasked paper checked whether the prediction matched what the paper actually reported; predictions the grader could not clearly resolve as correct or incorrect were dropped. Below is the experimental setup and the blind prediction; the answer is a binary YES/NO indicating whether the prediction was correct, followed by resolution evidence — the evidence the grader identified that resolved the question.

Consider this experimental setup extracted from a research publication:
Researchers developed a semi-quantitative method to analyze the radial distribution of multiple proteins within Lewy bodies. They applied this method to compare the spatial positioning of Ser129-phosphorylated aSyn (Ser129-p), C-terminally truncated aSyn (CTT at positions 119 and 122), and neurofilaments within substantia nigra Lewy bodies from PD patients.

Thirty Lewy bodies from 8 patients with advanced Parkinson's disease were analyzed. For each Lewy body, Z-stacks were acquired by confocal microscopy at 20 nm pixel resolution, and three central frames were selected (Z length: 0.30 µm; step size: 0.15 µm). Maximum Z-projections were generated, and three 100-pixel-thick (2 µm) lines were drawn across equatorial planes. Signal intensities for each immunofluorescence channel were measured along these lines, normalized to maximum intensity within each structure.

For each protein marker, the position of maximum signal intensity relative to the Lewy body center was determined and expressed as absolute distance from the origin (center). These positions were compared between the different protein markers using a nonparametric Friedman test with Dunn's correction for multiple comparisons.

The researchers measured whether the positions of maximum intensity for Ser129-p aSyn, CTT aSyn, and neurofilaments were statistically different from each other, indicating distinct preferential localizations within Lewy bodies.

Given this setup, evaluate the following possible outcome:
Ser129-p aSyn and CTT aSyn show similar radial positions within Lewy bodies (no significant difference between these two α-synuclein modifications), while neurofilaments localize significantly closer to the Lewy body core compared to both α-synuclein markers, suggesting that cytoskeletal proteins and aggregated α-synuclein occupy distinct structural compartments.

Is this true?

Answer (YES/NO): NO